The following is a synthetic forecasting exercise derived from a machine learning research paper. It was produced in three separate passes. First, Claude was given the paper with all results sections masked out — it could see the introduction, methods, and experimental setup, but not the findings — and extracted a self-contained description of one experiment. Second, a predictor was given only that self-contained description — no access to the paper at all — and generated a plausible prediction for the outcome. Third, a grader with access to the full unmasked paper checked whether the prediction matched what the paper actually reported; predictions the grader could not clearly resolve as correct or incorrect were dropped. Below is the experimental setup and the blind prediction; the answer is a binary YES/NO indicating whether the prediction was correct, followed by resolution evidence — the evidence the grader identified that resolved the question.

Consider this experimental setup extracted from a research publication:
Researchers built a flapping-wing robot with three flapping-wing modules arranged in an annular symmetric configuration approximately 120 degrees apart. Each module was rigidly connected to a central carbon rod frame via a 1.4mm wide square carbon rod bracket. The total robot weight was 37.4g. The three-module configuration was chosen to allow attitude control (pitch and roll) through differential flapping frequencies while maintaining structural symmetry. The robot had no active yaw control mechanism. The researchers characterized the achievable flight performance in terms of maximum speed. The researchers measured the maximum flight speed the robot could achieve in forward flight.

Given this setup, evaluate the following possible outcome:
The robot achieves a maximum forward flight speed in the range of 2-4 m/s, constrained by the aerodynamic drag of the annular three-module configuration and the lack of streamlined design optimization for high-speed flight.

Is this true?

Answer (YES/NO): NO